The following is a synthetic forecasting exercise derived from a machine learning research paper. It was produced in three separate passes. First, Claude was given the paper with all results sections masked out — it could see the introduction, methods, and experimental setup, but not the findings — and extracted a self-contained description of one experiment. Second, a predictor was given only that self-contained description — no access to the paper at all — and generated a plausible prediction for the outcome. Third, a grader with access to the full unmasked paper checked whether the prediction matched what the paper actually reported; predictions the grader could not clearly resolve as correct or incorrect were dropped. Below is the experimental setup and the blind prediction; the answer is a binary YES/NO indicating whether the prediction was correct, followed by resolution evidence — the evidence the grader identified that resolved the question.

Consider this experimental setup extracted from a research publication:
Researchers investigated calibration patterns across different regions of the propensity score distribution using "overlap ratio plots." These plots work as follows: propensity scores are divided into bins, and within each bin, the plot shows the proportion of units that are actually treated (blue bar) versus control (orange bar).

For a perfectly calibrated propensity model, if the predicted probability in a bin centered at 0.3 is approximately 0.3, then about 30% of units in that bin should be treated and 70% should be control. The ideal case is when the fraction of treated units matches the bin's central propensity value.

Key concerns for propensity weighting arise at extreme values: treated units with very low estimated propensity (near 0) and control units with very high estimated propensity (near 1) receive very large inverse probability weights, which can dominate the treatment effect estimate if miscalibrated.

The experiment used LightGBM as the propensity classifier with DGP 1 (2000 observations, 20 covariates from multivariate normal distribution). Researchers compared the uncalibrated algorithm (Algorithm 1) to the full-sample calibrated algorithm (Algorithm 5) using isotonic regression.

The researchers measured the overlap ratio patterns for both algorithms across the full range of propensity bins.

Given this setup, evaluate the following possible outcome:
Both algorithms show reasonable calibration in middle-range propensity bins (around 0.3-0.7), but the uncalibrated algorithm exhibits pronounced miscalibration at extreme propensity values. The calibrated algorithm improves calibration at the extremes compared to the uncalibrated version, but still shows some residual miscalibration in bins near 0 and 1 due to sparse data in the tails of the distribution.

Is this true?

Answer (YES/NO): NO